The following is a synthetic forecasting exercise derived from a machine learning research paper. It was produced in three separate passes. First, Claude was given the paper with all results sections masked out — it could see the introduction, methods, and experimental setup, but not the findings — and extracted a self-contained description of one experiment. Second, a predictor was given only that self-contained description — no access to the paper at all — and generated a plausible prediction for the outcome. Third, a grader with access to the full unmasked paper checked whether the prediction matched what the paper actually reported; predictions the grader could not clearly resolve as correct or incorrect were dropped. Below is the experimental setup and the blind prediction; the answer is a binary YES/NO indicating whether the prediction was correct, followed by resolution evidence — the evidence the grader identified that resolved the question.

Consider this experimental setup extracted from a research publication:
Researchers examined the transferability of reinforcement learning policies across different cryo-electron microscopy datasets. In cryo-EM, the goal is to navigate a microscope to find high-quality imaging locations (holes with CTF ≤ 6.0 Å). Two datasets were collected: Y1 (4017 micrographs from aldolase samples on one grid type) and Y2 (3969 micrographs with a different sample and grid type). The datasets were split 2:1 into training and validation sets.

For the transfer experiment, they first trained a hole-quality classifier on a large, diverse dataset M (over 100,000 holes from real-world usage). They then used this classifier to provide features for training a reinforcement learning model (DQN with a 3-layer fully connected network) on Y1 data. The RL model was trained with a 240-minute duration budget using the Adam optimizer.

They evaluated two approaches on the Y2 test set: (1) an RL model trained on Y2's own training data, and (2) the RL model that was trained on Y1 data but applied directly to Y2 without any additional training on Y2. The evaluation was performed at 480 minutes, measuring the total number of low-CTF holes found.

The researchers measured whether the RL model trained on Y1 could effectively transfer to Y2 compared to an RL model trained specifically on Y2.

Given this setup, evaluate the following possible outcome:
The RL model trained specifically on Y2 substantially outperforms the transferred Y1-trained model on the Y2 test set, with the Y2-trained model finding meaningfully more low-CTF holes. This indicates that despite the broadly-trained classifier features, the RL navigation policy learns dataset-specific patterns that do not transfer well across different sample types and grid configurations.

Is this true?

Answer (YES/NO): NO